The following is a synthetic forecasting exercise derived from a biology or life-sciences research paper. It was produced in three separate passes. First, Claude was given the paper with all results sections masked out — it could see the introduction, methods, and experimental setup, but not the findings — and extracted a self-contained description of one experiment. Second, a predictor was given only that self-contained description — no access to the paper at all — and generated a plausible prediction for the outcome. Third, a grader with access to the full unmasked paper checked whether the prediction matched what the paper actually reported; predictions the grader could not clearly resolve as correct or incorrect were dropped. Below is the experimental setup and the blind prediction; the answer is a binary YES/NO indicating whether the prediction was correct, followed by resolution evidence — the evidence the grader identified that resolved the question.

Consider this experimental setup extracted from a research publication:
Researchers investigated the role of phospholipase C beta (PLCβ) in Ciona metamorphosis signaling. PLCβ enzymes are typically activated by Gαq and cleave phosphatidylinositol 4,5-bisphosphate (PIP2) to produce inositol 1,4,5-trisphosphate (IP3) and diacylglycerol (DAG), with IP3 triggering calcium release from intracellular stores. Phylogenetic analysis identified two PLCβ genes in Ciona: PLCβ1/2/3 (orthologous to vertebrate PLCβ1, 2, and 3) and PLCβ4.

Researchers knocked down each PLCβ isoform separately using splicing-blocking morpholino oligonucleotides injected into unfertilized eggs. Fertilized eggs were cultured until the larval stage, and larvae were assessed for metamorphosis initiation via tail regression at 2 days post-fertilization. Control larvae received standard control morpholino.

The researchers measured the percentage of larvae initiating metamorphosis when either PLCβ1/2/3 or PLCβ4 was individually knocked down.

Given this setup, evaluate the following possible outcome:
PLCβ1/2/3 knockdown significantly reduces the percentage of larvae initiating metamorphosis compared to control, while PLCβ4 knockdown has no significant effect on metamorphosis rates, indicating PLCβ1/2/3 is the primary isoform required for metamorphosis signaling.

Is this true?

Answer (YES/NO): NO